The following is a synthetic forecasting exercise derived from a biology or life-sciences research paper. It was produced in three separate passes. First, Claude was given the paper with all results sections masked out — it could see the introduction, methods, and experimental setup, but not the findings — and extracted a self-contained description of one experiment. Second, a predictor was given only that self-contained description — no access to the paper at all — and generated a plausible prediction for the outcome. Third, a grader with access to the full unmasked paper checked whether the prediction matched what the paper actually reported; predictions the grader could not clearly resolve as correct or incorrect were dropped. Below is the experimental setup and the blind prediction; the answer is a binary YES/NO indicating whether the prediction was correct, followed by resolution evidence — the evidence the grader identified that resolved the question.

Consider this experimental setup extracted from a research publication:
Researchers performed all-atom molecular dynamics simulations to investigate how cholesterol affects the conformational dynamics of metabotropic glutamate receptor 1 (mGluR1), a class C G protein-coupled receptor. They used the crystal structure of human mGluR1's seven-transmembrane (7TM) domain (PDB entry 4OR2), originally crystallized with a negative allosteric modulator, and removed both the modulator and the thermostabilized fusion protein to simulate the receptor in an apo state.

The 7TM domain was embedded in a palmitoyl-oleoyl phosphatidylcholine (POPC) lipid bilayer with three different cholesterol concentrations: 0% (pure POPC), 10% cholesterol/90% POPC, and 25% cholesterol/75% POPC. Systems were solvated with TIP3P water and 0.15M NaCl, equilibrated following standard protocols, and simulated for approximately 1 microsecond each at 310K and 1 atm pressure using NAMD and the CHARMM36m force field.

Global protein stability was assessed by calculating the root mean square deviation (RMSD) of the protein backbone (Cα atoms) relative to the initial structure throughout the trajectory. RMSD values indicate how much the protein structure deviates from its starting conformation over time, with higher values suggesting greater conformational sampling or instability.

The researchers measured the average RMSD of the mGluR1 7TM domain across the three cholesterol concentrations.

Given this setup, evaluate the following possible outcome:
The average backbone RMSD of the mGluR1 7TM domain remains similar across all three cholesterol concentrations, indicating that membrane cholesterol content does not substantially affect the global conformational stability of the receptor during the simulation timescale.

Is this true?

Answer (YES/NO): NO